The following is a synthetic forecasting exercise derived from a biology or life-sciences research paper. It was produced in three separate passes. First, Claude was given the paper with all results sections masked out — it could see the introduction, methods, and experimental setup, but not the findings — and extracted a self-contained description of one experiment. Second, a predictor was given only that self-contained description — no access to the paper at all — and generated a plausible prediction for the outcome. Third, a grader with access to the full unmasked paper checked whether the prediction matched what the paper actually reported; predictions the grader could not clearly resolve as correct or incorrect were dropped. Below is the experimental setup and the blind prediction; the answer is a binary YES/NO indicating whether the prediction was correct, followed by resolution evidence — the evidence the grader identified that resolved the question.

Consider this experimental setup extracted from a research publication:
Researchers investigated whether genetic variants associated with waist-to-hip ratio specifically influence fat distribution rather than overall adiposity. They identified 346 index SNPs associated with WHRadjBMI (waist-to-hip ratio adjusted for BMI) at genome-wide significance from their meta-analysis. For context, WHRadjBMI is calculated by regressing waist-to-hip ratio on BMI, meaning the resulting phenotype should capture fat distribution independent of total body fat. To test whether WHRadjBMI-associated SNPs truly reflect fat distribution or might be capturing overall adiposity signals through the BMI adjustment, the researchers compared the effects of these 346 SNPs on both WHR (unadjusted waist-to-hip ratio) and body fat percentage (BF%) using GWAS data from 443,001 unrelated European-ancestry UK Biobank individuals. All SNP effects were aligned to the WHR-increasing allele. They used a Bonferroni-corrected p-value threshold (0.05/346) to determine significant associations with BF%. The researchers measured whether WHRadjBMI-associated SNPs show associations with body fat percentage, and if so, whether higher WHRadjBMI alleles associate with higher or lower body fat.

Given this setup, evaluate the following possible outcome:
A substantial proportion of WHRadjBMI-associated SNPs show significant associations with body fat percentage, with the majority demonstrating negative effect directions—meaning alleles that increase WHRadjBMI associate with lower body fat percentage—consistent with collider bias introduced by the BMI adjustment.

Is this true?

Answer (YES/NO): NO